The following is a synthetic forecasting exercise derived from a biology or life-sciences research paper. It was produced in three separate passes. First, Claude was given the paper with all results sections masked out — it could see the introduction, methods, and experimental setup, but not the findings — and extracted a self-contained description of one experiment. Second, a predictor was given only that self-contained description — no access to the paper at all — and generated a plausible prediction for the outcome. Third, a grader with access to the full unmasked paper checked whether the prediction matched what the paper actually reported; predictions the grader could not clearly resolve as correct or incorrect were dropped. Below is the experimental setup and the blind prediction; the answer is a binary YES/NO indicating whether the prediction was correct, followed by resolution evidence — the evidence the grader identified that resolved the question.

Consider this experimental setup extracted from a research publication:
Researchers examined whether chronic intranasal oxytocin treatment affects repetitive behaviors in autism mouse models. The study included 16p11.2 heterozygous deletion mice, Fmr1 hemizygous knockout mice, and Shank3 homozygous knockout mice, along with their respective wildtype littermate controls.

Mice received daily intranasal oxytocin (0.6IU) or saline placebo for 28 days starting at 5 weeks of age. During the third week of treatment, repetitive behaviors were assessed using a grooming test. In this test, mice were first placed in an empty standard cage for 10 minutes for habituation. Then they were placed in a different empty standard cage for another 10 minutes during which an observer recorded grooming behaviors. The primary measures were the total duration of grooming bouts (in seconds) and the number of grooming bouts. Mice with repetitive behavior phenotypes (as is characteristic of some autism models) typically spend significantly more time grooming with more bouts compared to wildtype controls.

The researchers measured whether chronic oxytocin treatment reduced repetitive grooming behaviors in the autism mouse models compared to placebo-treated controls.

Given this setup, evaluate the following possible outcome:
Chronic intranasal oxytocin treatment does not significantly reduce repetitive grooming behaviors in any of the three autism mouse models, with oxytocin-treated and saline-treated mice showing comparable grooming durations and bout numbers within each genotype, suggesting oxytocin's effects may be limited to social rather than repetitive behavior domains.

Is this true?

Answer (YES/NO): NO